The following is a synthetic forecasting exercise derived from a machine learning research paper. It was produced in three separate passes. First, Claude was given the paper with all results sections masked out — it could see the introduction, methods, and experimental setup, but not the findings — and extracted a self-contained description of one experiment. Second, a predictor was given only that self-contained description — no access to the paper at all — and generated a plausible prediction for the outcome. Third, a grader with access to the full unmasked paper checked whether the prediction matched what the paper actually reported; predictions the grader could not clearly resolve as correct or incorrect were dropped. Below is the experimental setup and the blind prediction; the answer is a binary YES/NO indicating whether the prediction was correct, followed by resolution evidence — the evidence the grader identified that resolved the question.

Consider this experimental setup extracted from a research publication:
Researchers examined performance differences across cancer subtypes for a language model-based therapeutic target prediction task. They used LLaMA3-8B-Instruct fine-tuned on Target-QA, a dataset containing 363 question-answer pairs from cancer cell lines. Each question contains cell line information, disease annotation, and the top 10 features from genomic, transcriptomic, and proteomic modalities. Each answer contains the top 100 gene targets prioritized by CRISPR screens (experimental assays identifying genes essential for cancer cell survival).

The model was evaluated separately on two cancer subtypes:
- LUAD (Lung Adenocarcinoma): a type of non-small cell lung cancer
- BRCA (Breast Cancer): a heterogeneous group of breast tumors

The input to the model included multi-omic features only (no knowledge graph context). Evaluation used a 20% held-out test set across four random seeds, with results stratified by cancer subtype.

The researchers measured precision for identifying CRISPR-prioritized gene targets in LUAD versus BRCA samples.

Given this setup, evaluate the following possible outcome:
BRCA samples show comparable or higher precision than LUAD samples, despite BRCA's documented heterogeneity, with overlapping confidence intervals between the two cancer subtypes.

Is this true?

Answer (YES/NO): YES